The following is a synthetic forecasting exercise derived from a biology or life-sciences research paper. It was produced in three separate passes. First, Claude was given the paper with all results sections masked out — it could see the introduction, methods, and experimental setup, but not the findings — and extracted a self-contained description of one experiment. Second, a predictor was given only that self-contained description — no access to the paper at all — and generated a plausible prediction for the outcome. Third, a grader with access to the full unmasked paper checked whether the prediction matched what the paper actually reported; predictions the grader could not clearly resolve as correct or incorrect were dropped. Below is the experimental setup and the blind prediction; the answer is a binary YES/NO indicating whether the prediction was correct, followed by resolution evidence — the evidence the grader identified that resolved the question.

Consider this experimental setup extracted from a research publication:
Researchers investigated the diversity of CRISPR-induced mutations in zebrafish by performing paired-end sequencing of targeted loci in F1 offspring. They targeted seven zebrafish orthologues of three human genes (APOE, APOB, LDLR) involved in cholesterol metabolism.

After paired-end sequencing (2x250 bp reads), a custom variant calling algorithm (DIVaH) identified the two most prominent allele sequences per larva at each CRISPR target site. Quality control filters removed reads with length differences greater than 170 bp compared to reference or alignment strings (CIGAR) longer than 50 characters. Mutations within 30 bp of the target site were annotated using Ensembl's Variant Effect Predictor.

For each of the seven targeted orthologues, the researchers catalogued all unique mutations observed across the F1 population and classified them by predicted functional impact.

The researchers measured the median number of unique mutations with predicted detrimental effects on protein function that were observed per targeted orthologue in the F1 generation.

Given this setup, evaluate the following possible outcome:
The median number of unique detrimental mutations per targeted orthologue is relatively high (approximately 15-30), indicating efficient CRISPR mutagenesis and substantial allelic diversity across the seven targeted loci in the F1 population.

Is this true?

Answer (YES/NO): YES